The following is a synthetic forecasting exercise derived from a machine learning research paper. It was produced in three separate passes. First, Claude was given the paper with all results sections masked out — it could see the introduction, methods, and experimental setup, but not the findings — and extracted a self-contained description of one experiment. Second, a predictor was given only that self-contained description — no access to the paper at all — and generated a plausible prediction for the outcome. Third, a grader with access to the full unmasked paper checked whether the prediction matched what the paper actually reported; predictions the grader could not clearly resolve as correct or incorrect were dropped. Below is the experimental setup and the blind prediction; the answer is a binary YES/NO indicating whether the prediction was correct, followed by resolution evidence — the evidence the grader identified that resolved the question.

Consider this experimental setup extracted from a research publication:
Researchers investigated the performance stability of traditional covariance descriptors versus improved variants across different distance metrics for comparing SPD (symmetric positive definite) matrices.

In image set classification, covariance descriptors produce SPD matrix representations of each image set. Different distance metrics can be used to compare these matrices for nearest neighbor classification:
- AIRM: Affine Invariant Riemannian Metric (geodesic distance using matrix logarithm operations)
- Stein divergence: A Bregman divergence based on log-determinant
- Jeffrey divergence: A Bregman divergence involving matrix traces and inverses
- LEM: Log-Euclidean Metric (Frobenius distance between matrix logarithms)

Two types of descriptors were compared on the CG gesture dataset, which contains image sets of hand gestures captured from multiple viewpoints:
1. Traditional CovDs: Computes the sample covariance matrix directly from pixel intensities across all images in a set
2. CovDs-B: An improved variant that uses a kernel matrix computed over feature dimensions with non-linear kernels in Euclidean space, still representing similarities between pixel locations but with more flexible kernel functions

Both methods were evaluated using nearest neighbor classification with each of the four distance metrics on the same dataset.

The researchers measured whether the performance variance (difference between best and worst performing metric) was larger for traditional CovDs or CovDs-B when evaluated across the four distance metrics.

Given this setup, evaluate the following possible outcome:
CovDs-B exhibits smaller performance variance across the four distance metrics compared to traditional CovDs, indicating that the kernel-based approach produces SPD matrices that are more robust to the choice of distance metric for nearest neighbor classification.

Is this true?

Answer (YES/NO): YES